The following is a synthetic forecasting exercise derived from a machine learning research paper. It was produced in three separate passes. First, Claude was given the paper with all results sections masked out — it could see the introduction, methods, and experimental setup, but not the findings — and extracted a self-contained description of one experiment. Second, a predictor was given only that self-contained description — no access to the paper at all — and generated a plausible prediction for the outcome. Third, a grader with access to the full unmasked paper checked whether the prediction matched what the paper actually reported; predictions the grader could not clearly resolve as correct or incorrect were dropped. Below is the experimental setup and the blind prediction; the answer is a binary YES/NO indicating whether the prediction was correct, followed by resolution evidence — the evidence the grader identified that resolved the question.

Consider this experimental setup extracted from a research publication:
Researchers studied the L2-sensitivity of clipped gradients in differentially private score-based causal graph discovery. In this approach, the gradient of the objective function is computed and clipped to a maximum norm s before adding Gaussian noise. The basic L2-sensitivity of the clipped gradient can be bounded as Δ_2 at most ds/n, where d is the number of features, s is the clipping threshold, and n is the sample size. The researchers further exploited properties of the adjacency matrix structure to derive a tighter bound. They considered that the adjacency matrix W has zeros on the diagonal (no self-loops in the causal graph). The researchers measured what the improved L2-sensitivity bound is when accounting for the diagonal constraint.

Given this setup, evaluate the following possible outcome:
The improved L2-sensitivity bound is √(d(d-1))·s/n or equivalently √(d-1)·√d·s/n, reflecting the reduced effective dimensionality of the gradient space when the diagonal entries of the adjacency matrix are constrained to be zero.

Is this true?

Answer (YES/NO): NO